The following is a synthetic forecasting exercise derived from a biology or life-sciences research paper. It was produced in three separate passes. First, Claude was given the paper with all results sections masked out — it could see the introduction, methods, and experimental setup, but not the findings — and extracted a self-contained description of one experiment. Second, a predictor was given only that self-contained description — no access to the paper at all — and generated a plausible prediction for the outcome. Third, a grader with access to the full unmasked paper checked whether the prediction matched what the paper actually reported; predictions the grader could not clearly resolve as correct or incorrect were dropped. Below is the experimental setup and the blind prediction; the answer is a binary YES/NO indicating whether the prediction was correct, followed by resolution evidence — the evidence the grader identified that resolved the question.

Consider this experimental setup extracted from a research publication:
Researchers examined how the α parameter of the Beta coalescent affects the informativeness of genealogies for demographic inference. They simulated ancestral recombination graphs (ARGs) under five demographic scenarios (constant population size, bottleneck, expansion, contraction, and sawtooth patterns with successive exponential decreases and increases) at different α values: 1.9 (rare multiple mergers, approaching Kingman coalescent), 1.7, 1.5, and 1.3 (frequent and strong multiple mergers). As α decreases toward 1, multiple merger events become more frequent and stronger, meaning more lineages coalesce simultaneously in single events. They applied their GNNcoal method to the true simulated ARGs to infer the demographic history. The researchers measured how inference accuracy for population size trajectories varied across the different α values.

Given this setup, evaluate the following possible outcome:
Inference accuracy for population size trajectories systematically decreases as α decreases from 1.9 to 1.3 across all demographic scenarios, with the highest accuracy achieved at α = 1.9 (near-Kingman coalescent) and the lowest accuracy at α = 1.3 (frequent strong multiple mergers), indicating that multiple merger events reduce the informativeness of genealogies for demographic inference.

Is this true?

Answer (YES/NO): NO